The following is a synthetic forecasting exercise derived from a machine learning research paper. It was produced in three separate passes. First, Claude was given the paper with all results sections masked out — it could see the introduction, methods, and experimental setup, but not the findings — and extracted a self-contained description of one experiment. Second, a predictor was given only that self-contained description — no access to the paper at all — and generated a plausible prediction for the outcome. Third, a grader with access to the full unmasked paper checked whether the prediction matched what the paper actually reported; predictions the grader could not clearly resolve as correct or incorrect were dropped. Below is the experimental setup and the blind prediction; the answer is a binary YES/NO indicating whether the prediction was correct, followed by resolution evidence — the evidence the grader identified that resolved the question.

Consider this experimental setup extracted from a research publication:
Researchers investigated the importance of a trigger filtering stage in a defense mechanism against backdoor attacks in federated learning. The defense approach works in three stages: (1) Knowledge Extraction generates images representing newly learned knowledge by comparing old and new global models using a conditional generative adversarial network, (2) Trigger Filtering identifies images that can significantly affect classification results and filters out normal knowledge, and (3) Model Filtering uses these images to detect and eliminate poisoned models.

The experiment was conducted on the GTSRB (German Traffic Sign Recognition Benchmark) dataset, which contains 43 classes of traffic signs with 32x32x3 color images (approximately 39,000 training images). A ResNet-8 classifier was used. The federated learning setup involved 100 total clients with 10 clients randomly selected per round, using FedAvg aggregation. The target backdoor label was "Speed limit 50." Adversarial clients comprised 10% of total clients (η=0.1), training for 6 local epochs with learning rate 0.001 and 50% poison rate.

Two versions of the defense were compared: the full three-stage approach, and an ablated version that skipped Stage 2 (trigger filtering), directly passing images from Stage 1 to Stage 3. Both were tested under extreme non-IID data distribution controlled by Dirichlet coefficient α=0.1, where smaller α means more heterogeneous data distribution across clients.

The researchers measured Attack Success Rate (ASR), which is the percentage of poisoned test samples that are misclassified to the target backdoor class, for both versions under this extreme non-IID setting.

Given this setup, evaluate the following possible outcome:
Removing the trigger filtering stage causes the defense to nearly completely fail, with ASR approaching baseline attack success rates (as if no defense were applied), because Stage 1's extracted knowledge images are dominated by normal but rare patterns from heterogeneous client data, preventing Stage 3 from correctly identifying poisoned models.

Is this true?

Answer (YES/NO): YES